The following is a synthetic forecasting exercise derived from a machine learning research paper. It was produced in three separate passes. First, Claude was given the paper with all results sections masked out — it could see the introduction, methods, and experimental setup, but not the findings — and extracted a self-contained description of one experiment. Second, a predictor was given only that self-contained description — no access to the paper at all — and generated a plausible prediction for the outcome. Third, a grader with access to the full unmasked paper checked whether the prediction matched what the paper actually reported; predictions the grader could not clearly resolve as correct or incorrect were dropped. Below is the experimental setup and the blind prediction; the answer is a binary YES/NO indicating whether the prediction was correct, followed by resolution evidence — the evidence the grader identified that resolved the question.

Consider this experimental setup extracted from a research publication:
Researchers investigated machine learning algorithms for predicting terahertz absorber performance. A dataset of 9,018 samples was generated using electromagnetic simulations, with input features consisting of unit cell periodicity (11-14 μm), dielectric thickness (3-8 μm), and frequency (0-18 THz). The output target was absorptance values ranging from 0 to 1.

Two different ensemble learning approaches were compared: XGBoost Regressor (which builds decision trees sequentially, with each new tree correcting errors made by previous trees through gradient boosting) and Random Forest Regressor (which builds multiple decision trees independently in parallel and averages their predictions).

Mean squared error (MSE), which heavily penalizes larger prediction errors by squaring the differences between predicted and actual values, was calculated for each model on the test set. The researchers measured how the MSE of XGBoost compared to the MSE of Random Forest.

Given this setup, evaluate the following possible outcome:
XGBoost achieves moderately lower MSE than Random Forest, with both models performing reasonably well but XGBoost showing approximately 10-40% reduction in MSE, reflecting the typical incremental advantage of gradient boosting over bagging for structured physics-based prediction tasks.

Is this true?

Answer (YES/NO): NO